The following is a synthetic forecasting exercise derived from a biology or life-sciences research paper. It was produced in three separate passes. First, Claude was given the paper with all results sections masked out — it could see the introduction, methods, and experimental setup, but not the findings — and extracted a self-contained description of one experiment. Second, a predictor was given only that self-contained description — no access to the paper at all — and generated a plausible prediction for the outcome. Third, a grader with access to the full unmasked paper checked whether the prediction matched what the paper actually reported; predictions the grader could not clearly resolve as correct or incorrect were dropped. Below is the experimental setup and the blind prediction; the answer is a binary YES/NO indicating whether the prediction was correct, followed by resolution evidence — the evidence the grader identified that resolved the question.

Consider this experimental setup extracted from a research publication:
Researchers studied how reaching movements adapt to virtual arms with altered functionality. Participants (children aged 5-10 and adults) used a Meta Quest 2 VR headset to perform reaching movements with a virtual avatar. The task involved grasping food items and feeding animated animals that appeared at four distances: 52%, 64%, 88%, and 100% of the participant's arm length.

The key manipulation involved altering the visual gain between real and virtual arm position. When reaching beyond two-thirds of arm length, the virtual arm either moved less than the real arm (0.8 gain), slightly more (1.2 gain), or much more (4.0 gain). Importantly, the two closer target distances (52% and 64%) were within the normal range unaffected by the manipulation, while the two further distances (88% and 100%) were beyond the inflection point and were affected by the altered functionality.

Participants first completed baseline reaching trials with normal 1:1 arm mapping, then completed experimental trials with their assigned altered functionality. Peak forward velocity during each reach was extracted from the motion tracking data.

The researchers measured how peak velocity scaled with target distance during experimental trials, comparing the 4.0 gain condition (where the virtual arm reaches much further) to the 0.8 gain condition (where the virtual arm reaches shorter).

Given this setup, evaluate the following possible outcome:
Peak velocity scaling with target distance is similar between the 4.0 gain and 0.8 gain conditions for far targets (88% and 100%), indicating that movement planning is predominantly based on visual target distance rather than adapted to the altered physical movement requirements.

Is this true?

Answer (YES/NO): NO